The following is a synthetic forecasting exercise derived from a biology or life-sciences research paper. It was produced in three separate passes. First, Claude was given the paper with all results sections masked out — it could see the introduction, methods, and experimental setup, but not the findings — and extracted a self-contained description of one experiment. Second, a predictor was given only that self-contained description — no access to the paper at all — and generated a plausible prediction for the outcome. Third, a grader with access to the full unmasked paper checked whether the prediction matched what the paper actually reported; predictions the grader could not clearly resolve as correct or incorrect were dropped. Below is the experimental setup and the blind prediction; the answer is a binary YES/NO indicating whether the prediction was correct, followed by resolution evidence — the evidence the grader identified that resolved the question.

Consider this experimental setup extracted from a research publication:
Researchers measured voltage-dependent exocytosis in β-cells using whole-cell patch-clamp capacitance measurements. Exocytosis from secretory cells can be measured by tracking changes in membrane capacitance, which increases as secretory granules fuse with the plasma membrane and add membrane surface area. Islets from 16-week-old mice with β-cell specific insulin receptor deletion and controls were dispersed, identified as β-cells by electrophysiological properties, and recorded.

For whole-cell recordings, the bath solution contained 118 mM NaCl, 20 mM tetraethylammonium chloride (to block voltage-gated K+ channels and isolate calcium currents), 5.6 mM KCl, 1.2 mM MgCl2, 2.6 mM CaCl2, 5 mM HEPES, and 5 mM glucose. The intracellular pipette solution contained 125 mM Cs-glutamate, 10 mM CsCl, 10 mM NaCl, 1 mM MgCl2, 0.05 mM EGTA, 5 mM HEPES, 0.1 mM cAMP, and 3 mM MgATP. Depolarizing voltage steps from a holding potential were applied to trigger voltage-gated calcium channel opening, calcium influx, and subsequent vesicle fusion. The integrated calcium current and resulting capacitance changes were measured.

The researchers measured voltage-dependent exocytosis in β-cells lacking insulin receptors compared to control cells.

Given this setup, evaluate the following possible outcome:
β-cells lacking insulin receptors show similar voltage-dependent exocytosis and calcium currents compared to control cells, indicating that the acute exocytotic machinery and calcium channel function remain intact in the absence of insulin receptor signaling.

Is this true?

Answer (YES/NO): YES